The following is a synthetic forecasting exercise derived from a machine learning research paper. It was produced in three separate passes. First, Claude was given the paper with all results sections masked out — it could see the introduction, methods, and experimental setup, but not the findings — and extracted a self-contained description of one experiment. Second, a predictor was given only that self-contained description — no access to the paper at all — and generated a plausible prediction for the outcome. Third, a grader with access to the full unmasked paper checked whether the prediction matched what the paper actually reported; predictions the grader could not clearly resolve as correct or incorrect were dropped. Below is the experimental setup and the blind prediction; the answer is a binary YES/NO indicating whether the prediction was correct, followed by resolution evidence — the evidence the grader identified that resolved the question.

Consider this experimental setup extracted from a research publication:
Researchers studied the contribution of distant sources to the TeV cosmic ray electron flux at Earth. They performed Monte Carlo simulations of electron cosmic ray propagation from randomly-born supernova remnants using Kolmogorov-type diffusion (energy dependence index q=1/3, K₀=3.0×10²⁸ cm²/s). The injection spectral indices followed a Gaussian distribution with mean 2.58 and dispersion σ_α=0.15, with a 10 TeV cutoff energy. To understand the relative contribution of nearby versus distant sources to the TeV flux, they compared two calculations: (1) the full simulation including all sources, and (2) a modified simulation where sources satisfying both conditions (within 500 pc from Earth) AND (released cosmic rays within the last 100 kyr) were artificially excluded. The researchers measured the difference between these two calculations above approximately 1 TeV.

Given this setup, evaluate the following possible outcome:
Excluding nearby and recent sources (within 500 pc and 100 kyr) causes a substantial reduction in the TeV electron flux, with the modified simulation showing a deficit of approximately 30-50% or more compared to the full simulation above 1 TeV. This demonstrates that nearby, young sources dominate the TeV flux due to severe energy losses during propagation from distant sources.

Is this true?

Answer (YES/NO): NO